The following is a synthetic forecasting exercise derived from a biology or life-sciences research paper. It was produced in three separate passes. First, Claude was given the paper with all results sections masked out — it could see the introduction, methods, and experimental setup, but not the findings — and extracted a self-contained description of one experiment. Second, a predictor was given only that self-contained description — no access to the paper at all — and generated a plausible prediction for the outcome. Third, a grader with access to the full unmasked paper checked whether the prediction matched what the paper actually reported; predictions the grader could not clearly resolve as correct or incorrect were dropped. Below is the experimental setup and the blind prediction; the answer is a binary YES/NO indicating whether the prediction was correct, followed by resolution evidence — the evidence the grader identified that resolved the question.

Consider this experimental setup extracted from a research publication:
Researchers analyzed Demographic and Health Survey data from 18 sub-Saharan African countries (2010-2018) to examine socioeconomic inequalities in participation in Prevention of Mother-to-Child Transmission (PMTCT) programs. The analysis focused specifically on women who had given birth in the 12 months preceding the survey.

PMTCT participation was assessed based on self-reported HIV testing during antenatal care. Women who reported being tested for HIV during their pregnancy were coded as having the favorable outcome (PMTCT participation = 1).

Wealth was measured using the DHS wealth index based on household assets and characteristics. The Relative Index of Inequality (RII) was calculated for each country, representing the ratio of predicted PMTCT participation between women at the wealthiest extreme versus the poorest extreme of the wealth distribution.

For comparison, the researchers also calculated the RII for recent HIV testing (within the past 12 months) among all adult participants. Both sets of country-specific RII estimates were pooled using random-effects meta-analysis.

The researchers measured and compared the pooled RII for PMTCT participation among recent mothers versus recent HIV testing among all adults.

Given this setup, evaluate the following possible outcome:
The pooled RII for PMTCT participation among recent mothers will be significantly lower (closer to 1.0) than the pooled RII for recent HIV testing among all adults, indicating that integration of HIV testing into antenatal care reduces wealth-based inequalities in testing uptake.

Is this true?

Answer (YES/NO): NO